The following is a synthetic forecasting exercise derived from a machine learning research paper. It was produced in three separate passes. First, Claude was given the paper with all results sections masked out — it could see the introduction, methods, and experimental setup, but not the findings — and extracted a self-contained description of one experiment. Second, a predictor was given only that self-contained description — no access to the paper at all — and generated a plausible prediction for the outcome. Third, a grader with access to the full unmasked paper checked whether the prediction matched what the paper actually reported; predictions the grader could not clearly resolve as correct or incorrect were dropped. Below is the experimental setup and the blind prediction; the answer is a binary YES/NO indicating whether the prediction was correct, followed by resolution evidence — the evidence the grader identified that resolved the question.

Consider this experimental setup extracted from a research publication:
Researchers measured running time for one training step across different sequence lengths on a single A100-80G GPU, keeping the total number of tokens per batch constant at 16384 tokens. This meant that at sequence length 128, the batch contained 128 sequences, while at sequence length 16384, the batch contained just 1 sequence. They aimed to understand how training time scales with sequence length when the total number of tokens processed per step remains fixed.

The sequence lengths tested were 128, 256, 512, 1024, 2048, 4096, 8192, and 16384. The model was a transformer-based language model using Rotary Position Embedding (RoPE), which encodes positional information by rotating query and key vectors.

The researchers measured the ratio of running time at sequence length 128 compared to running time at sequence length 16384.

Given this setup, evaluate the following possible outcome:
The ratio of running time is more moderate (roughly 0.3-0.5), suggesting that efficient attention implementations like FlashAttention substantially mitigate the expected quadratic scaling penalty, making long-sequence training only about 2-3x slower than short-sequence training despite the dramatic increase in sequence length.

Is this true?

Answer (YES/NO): NO